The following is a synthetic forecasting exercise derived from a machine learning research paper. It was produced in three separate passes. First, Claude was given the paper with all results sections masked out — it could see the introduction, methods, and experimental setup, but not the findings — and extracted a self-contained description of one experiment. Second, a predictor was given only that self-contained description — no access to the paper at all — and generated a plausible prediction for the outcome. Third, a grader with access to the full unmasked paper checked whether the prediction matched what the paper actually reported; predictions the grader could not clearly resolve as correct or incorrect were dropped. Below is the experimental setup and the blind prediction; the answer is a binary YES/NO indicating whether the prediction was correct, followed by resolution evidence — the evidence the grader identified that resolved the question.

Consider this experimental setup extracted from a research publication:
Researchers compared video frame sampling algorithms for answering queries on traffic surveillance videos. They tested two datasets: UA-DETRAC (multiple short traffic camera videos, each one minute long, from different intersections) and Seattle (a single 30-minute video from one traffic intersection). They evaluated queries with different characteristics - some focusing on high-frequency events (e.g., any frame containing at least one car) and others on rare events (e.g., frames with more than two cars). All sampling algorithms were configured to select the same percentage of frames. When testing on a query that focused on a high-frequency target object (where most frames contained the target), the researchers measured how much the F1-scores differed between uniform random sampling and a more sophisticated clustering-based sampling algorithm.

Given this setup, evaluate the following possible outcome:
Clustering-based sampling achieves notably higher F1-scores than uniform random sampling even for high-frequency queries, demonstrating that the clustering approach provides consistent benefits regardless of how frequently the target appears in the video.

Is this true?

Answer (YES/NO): NO